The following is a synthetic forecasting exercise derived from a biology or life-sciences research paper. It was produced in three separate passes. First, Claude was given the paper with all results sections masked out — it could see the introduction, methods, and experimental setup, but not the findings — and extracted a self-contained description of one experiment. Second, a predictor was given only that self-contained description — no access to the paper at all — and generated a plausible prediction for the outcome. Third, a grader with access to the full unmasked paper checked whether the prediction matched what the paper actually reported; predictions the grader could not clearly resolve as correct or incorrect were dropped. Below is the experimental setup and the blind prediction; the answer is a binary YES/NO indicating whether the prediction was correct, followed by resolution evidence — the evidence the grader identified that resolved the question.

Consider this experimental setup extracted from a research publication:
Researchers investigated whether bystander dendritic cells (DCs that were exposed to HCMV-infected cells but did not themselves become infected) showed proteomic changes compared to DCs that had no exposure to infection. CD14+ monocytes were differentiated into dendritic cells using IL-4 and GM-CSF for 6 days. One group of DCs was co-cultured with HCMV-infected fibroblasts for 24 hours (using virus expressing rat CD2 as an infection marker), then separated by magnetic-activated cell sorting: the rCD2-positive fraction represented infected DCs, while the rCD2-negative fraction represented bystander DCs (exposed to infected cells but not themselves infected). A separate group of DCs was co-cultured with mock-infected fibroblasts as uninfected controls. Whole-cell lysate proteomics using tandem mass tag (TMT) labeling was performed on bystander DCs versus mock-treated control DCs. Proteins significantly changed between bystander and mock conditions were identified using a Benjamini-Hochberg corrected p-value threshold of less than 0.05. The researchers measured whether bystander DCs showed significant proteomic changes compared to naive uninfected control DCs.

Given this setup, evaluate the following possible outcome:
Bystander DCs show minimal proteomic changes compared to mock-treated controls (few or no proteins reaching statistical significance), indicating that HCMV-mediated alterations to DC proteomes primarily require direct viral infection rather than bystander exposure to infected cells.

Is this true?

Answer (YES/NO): NO